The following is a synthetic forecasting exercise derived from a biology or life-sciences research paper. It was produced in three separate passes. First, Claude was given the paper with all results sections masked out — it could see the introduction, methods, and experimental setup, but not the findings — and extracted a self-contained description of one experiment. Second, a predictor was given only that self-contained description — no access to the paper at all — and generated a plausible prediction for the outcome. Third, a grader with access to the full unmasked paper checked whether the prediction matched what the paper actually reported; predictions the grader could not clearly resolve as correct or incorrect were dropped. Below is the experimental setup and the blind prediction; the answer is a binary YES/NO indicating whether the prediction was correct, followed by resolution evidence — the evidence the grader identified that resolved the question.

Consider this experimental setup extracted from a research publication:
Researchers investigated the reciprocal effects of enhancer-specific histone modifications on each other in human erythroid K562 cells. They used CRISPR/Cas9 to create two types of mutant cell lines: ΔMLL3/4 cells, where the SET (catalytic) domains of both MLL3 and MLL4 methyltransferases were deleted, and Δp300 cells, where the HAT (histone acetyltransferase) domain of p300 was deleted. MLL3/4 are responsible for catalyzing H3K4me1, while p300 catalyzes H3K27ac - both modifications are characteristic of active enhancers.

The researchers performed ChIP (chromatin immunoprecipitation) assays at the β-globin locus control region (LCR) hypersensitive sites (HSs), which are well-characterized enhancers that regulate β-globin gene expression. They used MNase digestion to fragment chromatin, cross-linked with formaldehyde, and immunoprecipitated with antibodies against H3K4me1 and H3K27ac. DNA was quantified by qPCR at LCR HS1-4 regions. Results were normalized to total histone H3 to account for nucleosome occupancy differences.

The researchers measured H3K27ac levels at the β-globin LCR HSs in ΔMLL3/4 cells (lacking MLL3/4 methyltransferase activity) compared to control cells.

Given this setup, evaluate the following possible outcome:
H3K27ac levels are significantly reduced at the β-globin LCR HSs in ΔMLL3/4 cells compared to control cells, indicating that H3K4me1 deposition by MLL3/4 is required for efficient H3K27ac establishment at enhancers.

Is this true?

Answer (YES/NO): YES